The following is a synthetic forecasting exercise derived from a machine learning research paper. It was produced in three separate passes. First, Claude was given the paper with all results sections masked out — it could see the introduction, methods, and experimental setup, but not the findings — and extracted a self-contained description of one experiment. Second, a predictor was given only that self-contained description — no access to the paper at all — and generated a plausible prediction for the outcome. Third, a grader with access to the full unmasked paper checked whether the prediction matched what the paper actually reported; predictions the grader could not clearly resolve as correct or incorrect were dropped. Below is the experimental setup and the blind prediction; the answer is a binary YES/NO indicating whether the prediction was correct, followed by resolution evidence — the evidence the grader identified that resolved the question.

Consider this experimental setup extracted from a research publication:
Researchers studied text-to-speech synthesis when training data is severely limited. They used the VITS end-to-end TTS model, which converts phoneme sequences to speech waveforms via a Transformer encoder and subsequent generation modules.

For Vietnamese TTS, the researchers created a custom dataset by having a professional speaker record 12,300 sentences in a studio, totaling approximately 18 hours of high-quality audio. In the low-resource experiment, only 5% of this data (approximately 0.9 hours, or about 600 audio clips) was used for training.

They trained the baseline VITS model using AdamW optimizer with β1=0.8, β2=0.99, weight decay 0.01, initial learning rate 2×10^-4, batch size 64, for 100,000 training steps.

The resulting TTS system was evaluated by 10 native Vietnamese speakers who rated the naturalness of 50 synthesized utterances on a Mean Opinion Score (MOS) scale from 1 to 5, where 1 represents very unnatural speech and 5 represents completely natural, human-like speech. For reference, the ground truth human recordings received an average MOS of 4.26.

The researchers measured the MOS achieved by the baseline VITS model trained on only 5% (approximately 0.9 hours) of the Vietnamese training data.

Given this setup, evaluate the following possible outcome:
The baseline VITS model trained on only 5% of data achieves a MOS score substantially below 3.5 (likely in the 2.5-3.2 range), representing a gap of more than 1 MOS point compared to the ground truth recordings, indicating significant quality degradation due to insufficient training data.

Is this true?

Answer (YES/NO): NO